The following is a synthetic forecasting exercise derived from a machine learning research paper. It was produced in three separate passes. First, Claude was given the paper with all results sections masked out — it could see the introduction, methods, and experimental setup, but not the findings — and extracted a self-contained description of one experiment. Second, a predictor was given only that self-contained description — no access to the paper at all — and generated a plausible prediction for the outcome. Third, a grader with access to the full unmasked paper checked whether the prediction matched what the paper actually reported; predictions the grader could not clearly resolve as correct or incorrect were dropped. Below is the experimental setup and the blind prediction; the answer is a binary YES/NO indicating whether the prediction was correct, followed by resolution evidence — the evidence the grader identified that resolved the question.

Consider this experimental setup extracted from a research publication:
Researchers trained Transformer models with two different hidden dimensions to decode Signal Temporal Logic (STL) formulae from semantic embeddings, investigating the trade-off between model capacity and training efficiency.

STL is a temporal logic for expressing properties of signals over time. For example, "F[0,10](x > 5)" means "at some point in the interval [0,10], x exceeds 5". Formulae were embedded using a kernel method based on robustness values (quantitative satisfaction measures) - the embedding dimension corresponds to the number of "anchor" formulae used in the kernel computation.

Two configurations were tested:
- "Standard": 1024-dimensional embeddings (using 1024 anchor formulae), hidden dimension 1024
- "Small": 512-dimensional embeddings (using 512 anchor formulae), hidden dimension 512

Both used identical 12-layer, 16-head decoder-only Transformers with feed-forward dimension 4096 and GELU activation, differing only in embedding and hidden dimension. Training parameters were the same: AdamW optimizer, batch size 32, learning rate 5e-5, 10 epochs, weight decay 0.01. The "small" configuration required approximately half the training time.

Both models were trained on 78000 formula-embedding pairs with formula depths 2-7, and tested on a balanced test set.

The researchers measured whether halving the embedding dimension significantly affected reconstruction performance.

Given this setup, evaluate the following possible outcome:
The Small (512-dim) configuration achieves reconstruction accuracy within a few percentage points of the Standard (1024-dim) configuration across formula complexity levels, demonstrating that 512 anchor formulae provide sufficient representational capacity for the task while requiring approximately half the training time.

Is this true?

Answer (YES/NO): YES